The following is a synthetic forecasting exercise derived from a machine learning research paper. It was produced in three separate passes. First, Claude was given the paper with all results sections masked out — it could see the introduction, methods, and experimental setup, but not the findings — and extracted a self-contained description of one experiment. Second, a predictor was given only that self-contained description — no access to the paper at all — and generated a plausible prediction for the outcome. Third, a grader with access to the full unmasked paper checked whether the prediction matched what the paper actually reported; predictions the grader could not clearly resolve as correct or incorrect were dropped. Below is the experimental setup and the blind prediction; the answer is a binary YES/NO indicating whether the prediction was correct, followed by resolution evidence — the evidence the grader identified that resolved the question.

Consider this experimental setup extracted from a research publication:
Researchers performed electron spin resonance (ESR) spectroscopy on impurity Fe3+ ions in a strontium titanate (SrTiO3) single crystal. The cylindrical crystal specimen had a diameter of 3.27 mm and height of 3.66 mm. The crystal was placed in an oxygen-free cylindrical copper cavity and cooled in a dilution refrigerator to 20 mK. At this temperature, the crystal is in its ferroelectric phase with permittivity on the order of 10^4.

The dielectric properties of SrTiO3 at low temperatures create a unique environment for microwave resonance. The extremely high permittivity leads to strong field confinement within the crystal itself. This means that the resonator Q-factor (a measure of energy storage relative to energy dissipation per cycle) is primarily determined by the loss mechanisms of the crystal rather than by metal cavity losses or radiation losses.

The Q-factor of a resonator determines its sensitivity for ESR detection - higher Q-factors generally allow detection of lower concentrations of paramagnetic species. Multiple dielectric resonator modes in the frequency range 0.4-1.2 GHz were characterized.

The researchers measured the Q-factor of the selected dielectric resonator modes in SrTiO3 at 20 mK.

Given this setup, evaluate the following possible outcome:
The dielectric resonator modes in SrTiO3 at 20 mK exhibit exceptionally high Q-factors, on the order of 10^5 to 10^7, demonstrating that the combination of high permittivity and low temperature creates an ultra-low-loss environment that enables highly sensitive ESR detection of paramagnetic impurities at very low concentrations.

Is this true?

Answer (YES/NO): NO